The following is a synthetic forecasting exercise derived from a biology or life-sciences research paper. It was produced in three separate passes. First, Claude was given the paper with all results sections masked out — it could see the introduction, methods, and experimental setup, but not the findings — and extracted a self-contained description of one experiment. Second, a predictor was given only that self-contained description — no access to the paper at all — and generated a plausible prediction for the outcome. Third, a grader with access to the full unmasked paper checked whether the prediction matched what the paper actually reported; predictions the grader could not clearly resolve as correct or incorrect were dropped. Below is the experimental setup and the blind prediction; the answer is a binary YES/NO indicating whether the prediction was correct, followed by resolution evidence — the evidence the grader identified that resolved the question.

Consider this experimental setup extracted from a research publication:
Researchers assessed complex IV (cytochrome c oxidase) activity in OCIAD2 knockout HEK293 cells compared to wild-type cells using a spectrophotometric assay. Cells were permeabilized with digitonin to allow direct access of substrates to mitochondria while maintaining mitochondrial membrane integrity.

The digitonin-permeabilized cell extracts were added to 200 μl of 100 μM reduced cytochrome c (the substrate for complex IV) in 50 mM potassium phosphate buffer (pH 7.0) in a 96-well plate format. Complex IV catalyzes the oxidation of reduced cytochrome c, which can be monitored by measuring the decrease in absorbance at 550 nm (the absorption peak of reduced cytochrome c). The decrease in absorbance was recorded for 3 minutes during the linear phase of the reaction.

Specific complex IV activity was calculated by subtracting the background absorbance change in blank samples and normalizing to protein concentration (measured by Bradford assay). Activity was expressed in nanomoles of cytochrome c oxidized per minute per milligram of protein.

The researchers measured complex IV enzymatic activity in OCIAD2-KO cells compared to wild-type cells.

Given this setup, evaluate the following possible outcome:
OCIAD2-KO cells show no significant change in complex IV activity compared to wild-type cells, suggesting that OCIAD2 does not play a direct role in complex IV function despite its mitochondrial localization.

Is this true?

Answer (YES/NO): YES